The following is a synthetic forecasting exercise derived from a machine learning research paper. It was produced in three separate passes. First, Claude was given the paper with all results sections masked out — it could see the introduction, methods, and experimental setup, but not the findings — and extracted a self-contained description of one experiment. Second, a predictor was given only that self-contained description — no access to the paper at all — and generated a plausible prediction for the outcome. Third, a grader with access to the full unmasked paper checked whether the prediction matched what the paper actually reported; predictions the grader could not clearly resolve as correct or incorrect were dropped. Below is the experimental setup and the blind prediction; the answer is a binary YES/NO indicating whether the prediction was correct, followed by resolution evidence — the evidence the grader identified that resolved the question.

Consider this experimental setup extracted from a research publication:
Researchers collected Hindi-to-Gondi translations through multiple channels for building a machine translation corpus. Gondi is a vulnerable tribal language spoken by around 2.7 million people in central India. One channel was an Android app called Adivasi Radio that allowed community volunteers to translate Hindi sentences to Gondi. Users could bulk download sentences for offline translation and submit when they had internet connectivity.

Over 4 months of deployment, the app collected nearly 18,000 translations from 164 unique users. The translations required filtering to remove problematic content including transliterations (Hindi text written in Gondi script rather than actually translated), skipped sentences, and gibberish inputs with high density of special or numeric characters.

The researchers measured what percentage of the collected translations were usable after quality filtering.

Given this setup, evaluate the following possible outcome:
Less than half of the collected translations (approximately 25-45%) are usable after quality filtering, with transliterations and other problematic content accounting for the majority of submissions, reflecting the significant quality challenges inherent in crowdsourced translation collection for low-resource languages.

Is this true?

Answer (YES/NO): NO